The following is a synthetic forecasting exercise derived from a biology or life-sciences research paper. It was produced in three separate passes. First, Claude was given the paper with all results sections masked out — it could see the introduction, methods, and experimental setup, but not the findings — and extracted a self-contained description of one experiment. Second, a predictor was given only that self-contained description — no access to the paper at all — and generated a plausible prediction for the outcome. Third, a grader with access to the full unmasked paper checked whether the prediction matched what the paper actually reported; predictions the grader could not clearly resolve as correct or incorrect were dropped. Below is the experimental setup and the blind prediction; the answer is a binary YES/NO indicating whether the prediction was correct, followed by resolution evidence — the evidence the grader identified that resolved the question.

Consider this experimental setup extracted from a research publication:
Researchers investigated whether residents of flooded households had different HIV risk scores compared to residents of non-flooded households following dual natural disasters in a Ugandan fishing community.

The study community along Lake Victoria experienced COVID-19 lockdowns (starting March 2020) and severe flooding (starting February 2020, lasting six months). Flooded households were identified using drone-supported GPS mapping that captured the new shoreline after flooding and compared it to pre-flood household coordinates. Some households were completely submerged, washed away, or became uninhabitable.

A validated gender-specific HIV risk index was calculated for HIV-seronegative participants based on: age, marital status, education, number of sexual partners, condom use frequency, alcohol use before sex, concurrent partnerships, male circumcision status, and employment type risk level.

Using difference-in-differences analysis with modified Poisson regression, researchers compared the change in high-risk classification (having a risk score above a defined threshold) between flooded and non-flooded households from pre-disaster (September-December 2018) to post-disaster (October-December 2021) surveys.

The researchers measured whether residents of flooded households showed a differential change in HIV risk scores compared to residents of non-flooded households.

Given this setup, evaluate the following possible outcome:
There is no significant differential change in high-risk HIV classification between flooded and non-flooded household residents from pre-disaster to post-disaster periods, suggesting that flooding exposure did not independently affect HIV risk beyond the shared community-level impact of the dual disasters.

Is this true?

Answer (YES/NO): YES